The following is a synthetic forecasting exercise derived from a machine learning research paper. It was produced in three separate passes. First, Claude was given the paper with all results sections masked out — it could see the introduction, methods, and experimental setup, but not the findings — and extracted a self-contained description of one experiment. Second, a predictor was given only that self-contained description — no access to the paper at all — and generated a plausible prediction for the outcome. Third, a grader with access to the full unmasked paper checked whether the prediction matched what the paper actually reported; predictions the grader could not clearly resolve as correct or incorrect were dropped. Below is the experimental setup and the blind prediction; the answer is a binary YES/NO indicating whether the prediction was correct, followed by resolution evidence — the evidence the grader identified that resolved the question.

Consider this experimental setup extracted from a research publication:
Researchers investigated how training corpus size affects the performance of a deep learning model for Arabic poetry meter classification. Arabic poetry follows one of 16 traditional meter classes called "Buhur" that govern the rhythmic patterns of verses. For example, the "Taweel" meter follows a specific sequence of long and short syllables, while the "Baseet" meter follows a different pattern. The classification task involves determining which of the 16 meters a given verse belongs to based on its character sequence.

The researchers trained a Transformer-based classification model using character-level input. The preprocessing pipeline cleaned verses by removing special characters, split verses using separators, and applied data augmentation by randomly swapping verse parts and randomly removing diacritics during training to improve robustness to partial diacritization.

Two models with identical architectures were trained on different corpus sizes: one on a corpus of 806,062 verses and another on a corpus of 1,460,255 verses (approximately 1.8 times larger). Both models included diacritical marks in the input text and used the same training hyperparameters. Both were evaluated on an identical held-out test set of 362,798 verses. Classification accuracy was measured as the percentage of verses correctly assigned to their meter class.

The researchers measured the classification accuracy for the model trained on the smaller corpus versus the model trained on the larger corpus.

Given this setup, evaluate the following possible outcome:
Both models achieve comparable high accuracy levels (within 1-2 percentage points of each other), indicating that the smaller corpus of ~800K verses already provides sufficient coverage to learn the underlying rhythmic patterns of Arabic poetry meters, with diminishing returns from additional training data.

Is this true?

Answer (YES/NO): YES